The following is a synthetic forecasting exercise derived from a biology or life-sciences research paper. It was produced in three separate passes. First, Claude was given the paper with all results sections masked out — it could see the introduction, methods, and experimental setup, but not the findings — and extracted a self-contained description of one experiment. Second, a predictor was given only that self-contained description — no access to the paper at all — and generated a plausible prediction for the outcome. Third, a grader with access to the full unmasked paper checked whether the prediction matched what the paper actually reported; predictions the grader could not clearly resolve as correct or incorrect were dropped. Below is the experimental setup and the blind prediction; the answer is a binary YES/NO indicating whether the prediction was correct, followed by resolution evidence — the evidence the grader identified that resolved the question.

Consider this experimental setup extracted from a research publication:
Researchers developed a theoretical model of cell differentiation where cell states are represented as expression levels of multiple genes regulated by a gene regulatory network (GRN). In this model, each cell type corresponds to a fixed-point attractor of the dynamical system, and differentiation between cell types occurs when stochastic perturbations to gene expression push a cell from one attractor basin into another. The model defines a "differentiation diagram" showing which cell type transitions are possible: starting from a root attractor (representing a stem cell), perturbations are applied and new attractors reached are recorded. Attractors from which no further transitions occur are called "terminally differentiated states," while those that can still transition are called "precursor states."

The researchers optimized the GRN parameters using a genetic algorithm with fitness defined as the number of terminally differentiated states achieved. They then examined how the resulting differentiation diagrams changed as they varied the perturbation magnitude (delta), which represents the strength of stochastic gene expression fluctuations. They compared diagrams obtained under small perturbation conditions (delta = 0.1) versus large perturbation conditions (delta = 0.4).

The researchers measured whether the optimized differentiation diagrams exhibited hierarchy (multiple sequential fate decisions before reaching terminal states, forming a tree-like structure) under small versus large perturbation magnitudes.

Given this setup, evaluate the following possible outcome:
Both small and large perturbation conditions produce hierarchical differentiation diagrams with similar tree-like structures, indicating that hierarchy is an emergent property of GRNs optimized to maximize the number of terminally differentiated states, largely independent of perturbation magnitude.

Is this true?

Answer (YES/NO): NO